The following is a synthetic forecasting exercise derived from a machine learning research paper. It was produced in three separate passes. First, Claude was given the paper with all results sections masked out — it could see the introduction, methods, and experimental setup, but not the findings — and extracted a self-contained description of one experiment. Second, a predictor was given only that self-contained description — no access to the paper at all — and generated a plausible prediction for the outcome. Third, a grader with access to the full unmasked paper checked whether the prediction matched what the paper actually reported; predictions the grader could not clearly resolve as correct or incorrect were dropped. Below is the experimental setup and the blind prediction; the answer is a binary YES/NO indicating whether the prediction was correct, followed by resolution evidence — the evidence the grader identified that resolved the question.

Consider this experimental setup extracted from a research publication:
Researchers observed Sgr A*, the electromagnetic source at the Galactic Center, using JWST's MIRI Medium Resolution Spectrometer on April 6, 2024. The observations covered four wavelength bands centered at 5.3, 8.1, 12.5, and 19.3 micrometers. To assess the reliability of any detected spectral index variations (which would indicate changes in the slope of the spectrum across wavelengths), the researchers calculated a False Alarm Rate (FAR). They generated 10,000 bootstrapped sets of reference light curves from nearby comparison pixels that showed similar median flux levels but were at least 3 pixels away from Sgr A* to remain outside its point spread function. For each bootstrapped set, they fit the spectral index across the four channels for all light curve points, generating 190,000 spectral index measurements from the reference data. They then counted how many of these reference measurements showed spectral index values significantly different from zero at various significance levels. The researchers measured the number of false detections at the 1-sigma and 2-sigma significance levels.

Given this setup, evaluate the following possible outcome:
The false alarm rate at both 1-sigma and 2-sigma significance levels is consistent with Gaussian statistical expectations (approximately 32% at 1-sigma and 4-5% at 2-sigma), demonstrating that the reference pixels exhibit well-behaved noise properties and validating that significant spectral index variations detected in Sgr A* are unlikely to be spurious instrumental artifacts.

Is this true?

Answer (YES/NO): NO